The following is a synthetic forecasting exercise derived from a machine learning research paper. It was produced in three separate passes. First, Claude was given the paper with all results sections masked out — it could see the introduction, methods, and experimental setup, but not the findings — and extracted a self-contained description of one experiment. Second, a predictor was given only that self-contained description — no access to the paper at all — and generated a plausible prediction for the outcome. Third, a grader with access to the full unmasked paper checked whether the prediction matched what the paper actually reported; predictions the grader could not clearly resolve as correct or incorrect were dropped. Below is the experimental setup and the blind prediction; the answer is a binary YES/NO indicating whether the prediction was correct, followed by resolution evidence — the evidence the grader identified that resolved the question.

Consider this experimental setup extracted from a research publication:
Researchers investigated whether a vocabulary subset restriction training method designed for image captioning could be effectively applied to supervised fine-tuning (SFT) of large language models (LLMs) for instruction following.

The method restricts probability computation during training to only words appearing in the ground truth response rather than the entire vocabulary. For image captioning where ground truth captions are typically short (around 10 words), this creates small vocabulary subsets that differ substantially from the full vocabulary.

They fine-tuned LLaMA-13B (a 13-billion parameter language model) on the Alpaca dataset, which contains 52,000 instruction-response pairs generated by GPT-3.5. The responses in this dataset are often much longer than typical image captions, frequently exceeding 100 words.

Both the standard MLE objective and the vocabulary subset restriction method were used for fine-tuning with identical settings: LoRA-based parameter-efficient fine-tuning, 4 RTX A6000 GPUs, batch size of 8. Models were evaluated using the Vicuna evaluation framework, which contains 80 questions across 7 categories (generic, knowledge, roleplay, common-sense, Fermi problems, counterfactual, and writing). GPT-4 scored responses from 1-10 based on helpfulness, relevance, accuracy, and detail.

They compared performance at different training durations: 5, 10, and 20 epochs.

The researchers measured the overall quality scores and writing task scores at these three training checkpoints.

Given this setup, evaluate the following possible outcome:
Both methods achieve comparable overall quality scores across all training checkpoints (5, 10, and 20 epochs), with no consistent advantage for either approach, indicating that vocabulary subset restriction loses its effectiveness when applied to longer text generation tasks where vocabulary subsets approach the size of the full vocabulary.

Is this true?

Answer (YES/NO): NO